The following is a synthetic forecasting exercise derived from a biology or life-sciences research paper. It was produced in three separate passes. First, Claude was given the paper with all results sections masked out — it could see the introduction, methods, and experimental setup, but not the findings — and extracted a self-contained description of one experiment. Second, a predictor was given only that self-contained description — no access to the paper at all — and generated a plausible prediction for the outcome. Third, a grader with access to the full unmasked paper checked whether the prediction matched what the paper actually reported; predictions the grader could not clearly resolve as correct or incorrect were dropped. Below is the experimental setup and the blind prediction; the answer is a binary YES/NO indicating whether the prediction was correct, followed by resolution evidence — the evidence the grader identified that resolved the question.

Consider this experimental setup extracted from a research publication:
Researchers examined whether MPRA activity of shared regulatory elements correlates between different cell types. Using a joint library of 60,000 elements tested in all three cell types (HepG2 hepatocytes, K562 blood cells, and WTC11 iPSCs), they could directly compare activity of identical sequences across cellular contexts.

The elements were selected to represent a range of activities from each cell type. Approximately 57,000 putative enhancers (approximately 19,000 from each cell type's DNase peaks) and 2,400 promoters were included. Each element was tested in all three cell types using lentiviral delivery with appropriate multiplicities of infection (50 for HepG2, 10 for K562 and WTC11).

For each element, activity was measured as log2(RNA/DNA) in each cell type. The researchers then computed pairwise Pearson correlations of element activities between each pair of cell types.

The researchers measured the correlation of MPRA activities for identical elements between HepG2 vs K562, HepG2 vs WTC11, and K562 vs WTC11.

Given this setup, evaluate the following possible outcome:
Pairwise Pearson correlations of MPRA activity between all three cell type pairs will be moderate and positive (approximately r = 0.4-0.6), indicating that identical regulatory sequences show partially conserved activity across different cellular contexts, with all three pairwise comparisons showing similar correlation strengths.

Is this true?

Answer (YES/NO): NO